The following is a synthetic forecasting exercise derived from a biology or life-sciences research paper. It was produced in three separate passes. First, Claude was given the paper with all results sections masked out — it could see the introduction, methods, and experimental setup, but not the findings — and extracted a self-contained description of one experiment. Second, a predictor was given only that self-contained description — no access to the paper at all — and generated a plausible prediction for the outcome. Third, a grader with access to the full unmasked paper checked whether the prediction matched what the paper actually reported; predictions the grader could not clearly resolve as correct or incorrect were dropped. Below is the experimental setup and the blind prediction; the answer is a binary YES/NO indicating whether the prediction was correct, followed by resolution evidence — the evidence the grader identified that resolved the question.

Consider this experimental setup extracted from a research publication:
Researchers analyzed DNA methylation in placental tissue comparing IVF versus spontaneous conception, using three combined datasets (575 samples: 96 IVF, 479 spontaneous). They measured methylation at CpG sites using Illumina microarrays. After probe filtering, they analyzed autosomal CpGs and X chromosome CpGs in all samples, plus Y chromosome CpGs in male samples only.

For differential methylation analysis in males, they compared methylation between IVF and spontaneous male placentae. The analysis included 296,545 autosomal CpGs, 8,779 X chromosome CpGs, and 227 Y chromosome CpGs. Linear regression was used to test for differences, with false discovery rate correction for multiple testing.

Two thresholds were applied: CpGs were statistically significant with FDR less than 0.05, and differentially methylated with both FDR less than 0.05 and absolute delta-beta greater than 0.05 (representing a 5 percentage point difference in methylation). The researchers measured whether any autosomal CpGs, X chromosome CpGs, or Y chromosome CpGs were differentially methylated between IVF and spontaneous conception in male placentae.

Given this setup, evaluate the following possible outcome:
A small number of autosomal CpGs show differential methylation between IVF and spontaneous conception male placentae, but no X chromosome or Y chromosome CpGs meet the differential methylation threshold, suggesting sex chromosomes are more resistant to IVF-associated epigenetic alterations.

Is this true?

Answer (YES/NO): YES